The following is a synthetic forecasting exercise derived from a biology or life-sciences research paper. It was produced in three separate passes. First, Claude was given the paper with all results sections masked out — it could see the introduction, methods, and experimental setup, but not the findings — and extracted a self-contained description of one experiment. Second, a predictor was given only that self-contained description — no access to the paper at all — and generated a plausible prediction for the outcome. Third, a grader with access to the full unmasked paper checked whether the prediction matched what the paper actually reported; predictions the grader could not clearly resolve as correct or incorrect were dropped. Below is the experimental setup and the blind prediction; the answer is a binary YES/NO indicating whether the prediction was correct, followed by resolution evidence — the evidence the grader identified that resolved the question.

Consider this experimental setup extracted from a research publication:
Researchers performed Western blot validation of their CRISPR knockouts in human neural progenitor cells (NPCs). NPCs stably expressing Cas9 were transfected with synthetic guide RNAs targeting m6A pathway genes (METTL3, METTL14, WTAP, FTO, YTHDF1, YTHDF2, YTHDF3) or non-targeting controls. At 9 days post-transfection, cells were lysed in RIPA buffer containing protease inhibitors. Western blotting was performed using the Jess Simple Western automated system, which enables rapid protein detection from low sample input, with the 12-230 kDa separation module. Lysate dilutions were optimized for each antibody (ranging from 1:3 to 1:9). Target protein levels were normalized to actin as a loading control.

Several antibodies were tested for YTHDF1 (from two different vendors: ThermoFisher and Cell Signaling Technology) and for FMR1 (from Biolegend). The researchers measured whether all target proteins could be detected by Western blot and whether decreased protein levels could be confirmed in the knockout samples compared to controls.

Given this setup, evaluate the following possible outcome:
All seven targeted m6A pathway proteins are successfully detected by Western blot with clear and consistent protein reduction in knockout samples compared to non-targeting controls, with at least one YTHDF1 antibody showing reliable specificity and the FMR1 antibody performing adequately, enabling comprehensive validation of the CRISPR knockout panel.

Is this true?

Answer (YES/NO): NO